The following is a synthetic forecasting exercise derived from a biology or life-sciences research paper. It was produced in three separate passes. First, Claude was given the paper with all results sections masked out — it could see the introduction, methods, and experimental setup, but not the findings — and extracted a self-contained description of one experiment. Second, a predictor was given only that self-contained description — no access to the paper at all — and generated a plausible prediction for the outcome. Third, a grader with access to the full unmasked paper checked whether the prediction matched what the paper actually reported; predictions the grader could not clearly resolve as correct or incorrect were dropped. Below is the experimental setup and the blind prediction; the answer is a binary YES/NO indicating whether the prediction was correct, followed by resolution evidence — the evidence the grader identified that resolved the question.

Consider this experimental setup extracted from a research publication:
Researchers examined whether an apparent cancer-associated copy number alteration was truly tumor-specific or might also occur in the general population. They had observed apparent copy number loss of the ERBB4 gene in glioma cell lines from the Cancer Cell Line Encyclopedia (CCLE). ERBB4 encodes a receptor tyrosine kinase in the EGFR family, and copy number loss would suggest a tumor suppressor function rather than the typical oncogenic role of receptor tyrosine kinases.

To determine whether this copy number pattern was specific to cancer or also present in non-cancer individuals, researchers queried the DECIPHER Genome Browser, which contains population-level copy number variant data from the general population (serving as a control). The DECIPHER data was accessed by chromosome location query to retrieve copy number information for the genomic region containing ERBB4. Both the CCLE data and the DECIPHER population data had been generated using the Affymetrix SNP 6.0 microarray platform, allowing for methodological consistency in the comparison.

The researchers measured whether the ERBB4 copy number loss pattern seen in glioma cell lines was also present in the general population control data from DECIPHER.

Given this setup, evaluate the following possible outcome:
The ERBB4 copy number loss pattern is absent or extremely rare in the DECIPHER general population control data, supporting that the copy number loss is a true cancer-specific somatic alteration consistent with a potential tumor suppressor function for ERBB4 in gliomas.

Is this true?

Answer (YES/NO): NO